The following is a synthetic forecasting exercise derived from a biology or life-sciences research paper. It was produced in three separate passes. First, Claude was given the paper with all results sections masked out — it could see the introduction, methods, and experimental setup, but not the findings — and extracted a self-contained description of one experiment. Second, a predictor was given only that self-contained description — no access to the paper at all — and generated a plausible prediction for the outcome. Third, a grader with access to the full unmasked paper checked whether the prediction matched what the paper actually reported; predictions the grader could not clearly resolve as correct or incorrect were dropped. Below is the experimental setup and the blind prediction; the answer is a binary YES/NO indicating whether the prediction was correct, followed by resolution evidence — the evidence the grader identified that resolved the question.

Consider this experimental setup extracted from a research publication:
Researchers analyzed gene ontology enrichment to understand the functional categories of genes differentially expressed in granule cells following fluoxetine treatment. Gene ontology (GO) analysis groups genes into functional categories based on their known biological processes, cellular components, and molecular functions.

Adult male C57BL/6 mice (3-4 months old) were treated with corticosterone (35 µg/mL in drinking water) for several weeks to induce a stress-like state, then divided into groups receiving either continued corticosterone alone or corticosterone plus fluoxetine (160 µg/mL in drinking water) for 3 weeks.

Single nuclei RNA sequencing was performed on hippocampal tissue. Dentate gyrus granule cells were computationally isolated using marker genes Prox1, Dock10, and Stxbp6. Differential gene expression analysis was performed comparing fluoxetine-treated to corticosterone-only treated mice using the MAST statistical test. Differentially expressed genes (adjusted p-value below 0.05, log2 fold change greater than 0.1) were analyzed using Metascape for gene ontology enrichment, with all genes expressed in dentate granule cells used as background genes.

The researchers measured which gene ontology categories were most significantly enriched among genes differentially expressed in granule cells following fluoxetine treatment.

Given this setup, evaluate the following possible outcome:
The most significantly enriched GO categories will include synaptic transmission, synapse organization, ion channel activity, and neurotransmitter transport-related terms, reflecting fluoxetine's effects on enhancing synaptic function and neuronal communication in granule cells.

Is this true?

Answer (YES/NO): NO